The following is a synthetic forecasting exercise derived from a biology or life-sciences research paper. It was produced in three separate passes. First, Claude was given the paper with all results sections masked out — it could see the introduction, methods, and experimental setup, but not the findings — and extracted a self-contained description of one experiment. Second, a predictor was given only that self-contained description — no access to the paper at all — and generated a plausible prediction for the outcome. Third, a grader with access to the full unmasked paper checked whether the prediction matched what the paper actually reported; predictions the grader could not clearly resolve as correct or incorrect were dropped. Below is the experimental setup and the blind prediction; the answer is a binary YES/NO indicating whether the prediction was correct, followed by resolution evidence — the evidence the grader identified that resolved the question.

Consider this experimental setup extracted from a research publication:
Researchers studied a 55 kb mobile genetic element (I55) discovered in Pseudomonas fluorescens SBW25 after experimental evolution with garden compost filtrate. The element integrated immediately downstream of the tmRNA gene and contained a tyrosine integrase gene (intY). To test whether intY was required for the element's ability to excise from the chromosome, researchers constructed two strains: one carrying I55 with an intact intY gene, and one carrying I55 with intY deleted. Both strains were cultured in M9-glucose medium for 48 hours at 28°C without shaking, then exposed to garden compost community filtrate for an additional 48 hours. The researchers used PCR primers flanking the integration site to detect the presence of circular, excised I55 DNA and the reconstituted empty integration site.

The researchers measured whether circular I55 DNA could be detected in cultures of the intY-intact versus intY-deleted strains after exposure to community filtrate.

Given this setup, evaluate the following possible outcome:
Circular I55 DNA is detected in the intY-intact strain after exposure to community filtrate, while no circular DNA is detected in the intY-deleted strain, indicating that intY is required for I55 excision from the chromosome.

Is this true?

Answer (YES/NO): YES